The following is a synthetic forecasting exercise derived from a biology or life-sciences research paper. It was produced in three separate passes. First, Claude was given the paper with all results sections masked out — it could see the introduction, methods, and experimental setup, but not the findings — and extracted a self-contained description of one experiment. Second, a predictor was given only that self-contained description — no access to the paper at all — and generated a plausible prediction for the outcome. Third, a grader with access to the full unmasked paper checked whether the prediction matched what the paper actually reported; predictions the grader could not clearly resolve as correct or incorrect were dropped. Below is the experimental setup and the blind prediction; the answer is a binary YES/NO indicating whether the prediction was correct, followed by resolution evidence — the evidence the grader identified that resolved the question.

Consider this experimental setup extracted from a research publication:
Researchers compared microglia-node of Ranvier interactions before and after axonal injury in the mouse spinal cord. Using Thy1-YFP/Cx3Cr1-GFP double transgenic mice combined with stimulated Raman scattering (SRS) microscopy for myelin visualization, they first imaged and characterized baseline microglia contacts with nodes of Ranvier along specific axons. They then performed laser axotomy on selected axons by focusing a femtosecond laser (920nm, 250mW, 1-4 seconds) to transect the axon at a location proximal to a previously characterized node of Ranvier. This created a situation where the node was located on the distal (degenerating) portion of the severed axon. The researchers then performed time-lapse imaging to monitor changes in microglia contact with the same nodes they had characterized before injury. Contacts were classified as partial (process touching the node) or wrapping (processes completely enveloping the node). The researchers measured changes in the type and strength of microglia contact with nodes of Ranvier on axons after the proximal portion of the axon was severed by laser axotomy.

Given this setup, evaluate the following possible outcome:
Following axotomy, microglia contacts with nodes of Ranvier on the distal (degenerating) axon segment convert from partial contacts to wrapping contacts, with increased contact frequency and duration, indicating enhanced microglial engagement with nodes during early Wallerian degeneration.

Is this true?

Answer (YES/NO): NO